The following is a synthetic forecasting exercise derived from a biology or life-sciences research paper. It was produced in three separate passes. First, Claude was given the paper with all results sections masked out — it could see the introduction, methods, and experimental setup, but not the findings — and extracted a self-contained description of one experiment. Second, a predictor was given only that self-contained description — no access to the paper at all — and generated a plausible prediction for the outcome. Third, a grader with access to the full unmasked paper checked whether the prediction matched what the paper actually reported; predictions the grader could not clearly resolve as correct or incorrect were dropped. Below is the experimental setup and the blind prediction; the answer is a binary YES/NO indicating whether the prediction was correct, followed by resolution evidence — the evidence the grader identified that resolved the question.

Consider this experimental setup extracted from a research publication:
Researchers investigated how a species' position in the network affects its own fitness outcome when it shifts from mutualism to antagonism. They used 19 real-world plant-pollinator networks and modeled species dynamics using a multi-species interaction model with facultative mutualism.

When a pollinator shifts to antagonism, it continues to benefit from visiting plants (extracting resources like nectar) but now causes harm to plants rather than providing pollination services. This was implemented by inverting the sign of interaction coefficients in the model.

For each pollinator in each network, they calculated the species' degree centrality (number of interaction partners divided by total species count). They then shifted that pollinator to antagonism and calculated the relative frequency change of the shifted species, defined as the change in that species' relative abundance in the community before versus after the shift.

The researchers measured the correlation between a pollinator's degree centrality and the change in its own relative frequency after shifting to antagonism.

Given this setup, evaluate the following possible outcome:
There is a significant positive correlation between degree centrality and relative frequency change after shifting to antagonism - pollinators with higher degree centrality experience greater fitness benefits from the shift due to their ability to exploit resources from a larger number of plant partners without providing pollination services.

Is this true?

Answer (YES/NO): NO